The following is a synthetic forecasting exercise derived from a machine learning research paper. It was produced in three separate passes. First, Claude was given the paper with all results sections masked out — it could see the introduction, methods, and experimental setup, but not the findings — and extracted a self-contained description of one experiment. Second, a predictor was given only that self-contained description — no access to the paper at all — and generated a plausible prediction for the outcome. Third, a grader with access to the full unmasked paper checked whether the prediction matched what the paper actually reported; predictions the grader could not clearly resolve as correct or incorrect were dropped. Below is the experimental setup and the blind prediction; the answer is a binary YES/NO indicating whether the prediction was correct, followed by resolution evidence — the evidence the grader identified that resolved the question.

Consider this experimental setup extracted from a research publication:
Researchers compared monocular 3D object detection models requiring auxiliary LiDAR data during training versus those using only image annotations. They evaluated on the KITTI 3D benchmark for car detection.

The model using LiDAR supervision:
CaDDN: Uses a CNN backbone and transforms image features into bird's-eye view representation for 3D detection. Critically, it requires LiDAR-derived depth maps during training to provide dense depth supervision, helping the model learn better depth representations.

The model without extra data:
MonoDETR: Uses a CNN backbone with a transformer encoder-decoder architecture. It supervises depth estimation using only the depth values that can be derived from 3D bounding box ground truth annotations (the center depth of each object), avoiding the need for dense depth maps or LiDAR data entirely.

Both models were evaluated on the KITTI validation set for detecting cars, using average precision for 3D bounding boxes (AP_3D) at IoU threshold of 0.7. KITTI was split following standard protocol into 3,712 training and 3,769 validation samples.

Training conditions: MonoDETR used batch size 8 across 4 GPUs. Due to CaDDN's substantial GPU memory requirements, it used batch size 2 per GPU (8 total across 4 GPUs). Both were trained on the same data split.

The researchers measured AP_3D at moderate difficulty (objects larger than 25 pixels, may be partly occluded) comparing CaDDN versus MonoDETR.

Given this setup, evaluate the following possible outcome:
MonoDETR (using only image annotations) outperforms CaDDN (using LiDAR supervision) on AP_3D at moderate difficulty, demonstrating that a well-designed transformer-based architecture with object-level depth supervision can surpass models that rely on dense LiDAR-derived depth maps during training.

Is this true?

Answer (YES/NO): YES